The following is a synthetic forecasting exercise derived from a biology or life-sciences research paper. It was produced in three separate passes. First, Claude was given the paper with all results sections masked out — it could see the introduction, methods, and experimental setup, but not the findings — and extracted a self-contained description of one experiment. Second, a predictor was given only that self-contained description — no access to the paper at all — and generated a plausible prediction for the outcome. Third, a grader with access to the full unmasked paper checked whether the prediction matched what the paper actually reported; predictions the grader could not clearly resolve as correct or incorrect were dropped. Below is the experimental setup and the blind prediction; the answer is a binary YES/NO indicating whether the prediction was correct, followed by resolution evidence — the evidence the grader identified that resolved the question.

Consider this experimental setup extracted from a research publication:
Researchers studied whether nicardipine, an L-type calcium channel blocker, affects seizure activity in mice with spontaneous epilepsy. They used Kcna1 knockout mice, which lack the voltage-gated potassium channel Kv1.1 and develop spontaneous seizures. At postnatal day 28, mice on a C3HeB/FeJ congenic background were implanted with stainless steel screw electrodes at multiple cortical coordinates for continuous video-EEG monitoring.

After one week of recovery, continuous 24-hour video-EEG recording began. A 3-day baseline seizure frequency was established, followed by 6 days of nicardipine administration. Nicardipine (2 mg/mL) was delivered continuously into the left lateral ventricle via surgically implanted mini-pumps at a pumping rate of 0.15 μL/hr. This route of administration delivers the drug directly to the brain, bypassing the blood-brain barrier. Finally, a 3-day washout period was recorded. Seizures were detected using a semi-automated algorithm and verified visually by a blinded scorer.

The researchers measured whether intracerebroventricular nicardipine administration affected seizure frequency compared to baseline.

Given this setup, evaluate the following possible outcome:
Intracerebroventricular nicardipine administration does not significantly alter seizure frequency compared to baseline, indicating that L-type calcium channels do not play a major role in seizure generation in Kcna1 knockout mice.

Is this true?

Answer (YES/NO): YES